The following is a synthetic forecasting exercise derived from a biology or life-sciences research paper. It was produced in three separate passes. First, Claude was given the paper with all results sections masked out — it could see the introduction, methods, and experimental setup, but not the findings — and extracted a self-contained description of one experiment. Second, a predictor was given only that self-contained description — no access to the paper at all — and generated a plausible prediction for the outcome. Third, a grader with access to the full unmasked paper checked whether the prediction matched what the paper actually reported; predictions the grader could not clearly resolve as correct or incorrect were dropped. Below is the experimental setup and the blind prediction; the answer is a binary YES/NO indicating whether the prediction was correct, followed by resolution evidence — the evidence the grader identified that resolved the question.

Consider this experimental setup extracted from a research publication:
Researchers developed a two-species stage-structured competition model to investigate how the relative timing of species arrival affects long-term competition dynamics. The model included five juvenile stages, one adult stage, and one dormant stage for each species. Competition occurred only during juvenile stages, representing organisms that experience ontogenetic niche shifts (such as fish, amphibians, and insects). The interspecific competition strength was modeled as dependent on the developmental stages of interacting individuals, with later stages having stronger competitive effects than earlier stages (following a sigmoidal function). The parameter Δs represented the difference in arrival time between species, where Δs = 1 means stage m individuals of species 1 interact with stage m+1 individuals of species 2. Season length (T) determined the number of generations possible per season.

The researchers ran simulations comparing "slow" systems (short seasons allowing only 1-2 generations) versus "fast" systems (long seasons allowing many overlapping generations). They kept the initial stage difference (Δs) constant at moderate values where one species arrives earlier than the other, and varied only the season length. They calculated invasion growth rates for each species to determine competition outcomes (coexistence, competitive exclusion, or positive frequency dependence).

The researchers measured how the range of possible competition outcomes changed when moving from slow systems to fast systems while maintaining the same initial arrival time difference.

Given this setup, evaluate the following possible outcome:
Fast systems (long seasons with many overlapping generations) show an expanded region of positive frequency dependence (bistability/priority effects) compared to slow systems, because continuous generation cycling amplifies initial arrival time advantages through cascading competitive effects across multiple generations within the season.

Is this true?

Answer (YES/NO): NO